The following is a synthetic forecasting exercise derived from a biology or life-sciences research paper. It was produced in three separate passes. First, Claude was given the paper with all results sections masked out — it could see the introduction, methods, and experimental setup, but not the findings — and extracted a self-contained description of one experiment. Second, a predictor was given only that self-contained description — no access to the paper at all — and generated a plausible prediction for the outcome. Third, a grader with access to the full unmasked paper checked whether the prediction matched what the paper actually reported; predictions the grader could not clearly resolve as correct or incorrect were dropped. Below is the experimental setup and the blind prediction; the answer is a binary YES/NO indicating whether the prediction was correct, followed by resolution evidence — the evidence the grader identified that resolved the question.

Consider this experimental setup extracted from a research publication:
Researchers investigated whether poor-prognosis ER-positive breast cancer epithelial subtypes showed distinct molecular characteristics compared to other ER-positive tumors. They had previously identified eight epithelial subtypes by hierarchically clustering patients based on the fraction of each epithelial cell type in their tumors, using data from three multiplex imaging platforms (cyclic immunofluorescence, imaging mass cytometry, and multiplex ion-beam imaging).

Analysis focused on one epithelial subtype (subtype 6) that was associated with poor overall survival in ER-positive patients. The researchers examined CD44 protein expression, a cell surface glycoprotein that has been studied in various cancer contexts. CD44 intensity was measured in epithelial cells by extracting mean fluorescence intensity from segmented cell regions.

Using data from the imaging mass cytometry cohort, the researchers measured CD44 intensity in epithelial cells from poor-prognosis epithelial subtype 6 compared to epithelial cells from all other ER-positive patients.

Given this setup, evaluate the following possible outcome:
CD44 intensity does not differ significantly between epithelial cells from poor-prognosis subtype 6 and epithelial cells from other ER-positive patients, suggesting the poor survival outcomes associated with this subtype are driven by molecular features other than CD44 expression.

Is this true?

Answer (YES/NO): NO